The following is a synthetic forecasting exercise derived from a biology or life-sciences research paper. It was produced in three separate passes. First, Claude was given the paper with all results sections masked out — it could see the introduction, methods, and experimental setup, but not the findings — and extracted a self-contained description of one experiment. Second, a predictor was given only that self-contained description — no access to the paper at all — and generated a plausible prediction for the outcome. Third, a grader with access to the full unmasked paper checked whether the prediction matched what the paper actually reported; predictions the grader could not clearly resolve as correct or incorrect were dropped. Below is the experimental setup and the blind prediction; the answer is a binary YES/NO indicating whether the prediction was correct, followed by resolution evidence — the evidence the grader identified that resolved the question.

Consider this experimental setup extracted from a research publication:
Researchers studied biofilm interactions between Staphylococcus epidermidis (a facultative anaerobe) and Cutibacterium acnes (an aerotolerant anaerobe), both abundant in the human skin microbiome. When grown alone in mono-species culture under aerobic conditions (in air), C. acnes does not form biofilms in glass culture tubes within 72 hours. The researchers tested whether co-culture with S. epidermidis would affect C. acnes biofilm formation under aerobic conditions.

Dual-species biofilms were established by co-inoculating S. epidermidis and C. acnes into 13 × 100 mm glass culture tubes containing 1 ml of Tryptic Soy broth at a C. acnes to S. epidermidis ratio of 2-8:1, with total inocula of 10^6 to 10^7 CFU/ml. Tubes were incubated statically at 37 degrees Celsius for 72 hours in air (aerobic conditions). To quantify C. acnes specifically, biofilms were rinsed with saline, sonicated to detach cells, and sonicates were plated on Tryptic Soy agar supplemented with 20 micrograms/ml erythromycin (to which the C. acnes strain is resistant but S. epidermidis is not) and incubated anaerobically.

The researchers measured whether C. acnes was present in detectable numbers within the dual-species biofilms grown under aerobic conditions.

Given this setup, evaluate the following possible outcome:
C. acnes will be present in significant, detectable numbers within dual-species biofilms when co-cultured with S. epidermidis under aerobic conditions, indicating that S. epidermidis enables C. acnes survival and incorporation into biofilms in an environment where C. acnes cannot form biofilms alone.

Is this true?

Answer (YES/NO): YES